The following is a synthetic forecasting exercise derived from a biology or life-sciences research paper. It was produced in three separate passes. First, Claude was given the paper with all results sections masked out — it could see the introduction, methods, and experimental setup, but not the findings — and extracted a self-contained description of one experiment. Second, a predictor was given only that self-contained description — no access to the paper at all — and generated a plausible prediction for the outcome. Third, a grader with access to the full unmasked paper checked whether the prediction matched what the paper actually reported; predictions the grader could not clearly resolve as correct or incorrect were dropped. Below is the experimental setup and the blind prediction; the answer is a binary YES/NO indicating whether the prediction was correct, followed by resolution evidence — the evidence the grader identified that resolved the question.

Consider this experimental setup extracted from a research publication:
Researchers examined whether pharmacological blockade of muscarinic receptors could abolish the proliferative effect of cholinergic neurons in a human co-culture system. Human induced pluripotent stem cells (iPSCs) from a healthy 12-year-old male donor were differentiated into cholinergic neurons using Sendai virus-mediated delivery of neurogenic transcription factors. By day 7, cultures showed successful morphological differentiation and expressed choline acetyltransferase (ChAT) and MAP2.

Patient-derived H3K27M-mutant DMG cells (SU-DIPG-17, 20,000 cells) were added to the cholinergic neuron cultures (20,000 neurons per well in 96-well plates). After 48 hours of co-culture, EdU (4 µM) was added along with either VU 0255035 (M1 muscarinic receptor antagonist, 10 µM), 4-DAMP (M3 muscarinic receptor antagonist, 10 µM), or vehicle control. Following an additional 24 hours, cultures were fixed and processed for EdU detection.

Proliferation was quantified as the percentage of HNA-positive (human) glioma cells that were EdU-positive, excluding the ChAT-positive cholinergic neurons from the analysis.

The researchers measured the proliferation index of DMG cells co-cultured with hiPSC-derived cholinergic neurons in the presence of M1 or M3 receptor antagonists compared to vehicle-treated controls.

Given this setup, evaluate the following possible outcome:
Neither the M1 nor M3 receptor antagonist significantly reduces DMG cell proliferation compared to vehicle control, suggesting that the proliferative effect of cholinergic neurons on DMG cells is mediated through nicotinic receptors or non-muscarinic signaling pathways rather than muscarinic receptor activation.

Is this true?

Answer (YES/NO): NO